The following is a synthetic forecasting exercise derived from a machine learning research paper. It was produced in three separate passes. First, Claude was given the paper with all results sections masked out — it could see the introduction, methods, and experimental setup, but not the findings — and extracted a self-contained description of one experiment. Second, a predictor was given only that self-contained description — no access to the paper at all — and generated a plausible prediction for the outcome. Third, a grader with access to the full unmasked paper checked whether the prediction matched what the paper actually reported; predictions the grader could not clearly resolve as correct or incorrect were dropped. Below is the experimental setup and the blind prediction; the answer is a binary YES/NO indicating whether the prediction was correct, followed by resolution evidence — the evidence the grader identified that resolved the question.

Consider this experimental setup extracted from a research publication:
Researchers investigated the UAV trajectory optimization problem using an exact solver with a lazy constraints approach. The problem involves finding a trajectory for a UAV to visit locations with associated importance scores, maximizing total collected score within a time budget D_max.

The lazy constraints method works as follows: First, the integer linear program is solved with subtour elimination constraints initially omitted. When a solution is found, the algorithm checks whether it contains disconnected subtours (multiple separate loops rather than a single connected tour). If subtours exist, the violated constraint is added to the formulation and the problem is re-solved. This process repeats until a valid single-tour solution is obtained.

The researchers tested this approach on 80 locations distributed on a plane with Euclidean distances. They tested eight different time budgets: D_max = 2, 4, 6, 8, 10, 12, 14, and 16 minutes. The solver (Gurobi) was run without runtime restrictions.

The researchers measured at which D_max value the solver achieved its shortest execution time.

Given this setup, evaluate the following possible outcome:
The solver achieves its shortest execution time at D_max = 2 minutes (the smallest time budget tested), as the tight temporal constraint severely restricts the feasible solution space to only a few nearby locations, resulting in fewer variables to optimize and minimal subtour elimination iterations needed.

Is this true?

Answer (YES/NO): NO